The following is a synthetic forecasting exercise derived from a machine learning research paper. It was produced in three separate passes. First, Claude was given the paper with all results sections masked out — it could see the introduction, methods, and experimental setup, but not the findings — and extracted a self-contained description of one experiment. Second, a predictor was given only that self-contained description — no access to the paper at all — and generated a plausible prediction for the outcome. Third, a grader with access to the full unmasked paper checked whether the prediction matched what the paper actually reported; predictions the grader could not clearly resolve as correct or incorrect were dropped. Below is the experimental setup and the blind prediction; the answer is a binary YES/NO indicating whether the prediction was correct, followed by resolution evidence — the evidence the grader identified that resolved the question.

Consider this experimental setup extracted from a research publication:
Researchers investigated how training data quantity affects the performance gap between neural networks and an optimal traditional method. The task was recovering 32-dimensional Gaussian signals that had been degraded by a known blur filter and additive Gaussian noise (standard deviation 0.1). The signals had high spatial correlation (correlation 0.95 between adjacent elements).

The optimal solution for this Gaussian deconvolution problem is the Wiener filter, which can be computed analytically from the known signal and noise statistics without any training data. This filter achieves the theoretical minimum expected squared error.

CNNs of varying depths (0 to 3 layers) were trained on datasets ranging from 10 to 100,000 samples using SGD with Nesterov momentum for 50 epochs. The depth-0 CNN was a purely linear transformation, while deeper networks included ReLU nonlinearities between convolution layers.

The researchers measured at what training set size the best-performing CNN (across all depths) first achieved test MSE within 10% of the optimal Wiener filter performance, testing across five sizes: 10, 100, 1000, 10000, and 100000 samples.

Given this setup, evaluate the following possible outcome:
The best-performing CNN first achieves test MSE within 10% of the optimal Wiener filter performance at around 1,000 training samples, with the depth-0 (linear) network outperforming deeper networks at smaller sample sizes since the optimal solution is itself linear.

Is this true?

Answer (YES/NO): YES